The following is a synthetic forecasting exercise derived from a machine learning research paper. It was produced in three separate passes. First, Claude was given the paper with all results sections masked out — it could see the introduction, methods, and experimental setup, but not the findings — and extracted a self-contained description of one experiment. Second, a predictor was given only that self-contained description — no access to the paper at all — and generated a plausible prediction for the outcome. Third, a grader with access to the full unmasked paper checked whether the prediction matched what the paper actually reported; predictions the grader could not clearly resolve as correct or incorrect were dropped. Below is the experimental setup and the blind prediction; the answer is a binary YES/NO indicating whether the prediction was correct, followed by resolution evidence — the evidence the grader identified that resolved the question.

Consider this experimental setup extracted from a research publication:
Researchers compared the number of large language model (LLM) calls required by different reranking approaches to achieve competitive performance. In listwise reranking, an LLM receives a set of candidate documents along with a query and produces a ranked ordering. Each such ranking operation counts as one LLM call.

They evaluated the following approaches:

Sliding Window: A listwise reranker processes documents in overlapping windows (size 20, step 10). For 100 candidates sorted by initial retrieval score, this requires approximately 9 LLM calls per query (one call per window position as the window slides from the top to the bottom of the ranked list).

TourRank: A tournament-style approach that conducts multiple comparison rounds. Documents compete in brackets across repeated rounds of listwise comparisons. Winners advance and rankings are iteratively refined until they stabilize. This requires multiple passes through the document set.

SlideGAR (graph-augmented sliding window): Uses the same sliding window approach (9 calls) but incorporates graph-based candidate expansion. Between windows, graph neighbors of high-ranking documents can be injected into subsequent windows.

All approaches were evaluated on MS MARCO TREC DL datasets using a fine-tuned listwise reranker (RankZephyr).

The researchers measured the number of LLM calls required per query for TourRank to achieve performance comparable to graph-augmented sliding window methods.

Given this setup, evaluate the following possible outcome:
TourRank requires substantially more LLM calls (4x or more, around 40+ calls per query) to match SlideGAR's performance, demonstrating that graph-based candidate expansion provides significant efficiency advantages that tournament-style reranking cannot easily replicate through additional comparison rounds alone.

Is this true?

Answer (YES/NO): NO